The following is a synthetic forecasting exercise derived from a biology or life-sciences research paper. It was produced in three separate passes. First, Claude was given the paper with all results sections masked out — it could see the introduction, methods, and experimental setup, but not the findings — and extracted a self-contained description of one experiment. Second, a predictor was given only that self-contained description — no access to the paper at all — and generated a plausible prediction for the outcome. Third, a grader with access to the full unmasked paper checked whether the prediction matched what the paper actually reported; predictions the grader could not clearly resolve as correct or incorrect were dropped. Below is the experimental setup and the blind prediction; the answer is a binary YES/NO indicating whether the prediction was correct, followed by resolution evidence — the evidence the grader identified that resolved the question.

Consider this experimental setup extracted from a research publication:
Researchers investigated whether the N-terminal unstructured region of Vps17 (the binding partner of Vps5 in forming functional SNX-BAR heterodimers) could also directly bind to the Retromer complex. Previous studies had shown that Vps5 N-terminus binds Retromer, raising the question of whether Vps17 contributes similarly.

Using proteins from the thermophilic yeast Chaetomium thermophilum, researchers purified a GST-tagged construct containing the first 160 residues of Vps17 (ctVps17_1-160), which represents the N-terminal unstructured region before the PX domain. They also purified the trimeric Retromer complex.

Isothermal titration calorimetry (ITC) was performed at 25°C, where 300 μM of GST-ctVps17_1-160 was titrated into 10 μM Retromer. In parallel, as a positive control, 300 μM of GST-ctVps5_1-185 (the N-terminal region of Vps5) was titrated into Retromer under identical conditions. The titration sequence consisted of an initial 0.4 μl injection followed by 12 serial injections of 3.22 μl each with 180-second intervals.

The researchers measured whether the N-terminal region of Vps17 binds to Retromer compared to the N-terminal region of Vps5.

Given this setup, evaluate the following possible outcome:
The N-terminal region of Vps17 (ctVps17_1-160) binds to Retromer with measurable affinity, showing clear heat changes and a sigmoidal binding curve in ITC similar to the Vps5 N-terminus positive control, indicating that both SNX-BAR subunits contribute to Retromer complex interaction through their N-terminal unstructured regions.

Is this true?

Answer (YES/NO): NO